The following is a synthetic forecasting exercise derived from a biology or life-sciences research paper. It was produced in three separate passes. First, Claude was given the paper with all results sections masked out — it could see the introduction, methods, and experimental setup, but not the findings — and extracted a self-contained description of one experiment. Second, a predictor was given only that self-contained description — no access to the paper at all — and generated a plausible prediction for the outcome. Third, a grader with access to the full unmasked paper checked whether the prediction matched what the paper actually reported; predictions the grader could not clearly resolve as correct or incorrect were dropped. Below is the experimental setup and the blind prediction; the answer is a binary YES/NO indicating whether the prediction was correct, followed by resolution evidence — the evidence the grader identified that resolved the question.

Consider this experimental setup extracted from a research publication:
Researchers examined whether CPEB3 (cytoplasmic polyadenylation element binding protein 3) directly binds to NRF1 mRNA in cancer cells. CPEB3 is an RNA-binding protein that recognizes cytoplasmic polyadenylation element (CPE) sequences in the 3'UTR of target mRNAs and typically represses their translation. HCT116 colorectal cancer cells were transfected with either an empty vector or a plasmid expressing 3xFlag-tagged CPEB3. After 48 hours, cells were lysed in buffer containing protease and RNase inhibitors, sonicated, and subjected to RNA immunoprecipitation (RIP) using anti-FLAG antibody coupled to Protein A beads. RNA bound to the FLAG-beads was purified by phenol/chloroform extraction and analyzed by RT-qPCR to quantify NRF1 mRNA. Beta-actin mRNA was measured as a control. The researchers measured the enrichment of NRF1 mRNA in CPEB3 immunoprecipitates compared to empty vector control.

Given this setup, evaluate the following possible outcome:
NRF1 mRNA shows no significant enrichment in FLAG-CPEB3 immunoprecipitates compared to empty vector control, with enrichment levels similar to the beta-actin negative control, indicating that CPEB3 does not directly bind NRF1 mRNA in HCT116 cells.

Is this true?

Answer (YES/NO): NO